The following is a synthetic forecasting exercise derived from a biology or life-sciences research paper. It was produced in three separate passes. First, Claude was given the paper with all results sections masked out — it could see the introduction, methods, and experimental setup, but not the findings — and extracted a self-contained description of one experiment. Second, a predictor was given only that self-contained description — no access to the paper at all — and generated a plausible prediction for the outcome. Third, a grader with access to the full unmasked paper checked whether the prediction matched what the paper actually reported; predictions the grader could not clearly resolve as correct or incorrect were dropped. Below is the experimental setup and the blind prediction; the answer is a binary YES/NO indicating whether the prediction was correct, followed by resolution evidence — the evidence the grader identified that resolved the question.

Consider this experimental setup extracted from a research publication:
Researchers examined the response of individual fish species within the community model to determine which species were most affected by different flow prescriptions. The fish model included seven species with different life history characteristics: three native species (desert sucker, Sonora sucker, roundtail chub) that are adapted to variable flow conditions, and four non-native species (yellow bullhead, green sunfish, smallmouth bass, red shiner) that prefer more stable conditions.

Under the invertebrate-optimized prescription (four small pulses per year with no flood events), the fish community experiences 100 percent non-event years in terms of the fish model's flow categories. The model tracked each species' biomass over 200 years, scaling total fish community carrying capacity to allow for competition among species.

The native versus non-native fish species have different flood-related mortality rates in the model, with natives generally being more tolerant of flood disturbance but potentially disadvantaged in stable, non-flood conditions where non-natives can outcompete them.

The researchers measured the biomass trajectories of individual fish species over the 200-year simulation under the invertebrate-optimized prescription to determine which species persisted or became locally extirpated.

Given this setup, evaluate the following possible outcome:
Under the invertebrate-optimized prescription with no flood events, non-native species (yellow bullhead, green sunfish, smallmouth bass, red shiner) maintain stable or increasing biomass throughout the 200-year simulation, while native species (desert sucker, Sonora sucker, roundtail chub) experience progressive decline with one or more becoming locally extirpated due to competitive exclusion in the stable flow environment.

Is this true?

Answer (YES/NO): YES